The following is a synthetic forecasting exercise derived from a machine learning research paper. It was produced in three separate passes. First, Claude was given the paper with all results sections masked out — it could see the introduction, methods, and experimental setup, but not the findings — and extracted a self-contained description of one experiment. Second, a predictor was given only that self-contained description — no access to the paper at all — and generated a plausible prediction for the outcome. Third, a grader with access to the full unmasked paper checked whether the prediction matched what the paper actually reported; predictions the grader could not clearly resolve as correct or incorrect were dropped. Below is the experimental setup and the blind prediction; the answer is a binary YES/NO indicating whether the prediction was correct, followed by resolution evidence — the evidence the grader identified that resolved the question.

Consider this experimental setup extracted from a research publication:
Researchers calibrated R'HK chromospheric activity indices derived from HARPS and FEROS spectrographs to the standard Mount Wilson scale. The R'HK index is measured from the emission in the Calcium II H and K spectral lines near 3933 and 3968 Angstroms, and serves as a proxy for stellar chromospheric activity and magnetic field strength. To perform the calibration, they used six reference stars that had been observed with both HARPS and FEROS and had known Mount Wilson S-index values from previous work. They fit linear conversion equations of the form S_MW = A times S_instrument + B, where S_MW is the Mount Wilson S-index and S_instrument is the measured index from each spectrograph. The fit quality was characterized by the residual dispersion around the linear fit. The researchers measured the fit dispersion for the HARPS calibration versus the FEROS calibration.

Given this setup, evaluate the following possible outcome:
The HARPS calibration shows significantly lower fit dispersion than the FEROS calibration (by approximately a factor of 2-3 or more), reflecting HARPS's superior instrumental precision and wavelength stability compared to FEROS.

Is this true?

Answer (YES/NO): YES